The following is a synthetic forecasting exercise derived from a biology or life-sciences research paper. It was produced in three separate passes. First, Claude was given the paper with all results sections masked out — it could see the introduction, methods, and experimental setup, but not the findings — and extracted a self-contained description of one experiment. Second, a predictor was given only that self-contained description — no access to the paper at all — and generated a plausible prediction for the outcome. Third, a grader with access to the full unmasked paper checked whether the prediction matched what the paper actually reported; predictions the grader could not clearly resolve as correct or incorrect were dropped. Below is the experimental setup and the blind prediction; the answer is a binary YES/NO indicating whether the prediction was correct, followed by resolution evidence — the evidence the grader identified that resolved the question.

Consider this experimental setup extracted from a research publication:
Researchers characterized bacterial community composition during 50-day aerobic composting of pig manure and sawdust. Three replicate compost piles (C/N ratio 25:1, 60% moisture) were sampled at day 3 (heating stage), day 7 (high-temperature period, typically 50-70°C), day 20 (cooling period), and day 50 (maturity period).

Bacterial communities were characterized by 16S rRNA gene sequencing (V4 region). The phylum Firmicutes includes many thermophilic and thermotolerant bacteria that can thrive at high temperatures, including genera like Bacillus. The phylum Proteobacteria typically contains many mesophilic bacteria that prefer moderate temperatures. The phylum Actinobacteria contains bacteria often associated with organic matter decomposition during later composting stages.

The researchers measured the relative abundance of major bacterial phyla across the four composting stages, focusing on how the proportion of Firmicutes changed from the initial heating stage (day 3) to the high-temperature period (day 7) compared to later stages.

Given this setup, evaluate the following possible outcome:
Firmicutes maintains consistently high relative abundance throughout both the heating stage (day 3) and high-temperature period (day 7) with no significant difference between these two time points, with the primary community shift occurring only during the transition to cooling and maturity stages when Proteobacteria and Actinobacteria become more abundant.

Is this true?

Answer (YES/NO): NO